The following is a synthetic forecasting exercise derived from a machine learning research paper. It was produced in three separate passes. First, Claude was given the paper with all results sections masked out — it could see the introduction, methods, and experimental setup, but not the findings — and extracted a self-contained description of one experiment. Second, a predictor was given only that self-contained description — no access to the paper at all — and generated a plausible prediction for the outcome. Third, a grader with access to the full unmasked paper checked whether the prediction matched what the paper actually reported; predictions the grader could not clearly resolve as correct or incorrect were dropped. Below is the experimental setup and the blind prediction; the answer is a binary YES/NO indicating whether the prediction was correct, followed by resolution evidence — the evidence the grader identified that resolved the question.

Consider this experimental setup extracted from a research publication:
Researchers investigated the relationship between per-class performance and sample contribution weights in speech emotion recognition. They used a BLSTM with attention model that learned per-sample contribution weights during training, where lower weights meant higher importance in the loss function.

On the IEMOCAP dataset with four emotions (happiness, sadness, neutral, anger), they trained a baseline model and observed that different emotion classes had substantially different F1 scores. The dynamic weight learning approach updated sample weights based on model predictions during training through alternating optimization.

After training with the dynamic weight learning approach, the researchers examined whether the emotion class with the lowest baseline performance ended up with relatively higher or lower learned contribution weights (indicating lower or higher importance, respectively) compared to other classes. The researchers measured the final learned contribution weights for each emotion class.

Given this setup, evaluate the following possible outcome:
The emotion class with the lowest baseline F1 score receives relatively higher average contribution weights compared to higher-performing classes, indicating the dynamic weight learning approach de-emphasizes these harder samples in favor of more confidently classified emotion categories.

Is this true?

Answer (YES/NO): YES